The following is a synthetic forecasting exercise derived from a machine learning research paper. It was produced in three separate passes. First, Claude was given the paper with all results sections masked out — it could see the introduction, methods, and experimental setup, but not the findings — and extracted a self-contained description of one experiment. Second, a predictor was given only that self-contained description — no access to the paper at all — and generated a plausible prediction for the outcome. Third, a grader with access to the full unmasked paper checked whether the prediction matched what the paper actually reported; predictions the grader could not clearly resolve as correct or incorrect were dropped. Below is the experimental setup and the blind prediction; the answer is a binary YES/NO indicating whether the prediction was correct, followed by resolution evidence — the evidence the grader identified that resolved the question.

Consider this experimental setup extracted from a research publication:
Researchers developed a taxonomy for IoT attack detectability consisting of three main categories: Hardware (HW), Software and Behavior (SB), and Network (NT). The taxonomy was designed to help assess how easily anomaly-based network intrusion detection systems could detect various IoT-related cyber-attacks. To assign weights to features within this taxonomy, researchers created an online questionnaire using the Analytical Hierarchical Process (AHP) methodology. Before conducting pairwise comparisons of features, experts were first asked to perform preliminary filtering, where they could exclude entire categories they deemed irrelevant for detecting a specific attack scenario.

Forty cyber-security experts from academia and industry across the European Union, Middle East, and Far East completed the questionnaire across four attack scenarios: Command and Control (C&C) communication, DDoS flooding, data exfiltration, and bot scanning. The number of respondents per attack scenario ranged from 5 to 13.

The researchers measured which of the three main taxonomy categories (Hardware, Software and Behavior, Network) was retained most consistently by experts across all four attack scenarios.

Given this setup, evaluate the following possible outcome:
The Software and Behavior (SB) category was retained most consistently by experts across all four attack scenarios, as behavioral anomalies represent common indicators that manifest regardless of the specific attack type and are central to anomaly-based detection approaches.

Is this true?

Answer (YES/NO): NO